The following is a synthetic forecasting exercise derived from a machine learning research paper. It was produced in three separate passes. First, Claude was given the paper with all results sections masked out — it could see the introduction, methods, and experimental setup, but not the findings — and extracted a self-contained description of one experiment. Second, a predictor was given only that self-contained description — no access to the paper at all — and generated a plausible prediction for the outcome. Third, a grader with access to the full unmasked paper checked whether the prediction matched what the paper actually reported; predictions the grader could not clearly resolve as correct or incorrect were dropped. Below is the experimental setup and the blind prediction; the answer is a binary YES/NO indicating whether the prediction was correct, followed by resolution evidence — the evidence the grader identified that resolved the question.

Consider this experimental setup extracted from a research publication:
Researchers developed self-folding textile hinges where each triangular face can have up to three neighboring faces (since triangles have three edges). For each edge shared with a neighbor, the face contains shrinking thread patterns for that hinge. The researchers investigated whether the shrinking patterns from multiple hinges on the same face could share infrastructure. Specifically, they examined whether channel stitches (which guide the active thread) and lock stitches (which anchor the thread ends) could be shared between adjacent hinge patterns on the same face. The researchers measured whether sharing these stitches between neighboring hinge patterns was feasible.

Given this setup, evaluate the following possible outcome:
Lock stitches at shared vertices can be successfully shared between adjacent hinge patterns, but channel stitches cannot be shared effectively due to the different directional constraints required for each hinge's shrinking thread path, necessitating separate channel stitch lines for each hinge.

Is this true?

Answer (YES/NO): NO